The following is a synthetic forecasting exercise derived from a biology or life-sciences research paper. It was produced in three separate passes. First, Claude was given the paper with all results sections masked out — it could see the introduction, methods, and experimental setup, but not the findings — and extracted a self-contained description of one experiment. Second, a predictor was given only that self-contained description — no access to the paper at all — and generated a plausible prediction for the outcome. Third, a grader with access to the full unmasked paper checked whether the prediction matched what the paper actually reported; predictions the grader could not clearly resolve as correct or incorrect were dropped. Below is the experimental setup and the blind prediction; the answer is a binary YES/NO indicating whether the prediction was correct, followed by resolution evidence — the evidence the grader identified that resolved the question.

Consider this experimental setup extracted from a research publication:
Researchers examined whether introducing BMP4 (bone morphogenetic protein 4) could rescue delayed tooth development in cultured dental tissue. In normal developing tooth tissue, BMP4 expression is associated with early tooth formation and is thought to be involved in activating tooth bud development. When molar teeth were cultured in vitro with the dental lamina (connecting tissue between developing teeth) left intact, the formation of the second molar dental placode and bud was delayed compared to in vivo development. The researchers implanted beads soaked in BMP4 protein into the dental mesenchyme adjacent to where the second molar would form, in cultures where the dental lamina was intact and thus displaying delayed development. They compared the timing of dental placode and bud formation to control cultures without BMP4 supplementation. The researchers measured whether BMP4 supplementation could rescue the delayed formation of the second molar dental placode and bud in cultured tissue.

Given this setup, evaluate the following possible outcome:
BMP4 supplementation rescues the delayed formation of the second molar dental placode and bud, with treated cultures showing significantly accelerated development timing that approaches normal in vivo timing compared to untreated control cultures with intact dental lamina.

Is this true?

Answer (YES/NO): YES